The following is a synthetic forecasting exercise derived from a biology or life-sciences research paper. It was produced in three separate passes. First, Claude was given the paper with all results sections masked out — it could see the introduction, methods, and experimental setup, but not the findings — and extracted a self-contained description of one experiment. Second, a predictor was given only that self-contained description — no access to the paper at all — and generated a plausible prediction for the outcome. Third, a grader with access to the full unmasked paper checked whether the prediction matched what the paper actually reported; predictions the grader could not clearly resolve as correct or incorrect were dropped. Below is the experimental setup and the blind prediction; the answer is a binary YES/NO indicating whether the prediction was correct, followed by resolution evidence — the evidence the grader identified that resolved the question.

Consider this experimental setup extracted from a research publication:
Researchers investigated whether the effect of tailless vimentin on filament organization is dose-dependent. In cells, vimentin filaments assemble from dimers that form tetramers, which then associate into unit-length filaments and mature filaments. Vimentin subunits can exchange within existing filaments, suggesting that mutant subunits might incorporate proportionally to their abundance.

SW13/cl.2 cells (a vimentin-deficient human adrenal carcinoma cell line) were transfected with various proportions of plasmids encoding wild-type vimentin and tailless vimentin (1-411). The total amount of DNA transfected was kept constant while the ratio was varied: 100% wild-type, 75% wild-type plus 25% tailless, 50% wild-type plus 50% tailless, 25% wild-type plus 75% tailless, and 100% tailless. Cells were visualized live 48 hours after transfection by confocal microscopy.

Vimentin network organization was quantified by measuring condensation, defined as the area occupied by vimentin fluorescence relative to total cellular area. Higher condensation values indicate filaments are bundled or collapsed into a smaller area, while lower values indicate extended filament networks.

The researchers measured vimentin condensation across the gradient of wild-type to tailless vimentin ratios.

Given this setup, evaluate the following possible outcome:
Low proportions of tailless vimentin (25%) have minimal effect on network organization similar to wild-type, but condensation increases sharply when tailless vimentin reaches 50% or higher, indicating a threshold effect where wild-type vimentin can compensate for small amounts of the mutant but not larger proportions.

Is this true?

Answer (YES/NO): YES